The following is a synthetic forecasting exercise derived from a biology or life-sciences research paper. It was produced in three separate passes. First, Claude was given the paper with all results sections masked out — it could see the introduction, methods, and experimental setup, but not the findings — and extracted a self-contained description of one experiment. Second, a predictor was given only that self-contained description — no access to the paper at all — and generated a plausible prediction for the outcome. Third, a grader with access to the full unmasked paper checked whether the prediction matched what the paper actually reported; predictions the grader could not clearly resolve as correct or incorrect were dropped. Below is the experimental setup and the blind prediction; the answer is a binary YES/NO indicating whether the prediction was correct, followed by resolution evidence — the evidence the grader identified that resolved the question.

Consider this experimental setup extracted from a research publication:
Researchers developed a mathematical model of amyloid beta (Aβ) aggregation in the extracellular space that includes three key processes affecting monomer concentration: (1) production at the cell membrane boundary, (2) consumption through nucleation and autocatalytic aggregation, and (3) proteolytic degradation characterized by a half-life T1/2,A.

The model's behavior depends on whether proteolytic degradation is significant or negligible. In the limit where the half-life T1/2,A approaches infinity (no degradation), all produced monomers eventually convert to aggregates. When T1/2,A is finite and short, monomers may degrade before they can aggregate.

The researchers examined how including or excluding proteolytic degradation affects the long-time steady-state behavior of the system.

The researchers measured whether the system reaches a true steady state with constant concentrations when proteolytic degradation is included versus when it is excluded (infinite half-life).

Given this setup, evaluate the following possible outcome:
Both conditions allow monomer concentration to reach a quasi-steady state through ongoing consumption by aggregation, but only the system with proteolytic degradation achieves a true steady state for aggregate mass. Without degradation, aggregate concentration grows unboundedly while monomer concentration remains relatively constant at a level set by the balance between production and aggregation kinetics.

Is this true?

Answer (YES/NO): NO